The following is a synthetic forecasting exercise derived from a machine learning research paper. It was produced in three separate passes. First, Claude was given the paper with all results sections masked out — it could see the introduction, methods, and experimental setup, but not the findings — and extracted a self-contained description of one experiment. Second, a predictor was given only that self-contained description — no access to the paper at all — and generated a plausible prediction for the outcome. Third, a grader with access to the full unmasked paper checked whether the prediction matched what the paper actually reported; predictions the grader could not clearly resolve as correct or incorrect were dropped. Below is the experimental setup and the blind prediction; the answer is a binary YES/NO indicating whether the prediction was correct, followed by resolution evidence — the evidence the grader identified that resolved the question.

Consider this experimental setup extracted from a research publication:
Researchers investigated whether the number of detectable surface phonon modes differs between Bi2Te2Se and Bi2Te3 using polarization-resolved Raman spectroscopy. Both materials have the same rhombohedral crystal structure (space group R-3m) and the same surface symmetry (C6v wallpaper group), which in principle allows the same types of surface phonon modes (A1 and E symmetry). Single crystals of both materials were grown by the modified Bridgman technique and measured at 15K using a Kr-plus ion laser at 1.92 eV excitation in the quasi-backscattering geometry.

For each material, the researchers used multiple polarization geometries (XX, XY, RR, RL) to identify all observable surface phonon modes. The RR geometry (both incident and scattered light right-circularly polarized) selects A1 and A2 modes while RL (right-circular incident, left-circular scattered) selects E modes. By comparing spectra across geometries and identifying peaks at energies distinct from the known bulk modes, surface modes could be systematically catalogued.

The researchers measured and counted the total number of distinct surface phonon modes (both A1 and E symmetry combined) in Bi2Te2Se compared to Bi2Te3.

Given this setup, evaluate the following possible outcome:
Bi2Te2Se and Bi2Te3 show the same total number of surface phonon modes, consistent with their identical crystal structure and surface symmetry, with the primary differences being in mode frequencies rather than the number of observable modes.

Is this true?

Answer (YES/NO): NO